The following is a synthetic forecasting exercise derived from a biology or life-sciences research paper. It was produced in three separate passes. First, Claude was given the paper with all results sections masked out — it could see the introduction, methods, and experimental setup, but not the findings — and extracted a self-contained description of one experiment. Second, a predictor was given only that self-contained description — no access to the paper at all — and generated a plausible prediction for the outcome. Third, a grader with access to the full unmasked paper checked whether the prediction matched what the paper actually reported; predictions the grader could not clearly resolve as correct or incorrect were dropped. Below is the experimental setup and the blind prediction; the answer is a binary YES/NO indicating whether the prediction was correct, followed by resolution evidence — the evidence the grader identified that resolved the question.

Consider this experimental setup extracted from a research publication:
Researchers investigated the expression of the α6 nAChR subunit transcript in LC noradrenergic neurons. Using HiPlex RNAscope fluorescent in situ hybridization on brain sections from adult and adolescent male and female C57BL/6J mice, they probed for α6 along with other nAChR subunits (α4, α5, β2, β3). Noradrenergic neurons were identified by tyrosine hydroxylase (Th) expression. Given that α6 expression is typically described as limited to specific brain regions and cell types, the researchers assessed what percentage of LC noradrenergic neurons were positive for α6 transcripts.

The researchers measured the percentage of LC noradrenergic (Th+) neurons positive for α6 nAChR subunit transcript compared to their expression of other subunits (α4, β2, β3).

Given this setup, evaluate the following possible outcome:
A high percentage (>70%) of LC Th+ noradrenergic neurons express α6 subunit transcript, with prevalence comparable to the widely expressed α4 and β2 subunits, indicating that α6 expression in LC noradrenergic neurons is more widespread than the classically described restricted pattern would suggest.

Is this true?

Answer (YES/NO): NO